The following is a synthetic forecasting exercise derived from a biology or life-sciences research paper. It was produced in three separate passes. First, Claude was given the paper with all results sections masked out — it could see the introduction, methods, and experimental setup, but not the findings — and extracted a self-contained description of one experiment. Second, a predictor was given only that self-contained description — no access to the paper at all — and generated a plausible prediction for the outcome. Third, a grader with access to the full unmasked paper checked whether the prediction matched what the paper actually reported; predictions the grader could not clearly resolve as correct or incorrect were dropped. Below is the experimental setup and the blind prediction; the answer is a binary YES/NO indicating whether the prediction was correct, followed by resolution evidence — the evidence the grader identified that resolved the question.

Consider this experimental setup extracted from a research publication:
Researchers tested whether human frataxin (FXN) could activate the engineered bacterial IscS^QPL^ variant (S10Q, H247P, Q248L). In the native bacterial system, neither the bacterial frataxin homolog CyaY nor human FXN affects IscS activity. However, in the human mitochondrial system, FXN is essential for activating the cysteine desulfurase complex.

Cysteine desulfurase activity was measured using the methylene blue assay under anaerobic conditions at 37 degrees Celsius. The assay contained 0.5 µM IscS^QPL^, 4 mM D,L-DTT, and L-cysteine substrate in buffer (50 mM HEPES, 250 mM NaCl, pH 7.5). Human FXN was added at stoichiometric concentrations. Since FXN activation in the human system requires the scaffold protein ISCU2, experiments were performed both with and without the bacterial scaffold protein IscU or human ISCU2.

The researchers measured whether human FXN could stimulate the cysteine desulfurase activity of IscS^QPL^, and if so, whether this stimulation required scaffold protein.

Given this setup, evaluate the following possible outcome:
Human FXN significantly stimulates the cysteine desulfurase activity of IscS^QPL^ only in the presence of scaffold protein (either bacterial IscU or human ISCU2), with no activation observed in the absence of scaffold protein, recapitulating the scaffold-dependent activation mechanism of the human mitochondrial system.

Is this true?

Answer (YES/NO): YES